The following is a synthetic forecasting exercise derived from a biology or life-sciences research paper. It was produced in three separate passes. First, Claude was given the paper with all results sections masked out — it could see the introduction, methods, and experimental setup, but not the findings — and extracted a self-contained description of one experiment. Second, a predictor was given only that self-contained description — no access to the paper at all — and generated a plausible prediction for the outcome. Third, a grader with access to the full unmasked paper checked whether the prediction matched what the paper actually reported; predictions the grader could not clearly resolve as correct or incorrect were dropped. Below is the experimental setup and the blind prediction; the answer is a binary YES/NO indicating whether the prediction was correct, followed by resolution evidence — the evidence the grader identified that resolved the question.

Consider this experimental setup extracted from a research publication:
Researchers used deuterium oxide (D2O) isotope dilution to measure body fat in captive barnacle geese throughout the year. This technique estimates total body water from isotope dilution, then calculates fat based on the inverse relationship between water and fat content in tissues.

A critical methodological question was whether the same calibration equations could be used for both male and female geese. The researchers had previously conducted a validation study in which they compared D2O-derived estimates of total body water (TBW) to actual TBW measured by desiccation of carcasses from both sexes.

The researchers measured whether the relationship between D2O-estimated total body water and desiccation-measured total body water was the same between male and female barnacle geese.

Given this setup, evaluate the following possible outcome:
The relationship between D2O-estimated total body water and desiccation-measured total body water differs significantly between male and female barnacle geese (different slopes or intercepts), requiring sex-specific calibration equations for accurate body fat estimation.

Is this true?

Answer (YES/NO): YES